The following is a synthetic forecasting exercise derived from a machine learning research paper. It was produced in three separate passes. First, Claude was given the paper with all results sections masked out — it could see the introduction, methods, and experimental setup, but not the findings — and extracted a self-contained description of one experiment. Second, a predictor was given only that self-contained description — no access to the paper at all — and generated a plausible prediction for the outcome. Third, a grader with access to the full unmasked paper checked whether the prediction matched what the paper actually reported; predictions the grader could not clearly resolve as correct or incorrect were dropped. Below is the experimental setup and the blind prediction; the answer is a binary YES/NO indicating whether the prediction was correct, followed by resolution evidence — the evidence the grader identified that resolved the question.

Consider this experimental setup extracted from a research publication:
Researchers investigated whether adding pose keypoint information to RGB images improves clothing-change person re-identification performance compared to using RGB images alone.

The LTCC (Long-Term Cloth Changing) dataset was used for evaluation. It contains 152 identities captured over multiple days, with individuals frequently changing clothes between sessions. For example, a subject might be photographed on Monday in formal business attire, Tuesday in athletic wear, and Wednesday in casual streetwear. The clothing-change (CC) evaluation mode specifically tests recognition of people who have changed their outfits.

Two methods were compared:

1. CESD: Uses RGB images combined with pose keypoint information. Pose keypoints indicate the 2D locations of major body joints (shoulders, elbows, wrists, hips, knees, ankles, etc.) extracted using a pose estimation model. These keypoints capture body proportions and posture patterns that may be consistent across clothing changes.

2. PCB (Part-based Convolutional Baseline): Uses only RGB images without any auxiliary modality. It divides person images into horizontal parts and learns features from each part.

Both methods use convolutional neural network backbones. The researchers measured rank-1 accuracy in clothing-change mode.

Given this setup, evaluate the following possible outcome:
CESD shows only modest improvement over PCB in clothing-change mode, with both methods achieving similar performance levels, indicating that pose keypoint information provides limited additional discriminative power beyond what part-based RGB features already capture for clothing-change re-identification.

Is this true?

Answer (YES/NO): YES